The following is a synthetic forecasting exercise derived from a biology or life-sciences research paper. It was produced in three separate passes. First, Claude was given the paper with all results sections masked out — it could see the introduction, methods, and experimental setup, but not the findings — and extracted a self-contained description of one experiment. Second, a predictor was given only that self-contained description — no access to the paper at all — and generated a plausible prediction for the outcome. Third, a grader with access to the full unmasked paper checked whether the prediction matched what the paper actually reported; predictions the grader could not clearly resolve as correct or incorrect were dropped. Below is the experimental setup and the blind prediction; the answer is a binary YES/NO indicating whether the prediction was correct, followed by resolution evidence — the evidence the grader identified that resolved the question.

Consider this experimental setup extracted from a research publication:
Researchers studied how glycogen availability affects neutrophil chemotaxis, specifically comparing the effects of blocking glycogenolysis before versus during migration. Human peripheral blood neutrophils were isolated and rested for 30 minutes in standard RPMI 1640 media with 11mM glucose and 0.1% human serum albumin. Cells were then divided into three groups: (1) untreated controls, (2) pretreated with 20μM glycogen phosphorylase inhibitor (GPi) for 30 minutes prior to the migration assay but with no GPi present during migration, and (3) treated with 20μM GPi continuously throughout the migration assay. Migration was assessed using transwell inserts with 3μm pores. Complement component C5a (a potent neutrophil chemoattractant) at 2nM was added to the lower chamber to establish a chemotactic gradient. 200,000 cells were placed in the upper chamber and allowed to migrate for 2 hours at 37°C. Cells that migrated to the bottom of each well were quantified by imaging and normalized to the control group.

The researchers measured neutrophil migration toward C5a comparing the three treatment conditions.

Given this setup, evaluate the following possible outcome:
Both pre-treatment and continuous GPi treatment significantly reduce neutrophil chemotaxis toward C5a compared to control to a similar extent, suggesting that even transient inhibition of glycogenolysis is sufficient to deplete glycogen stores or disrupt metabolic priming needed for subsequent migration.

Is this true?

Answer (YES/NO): NO